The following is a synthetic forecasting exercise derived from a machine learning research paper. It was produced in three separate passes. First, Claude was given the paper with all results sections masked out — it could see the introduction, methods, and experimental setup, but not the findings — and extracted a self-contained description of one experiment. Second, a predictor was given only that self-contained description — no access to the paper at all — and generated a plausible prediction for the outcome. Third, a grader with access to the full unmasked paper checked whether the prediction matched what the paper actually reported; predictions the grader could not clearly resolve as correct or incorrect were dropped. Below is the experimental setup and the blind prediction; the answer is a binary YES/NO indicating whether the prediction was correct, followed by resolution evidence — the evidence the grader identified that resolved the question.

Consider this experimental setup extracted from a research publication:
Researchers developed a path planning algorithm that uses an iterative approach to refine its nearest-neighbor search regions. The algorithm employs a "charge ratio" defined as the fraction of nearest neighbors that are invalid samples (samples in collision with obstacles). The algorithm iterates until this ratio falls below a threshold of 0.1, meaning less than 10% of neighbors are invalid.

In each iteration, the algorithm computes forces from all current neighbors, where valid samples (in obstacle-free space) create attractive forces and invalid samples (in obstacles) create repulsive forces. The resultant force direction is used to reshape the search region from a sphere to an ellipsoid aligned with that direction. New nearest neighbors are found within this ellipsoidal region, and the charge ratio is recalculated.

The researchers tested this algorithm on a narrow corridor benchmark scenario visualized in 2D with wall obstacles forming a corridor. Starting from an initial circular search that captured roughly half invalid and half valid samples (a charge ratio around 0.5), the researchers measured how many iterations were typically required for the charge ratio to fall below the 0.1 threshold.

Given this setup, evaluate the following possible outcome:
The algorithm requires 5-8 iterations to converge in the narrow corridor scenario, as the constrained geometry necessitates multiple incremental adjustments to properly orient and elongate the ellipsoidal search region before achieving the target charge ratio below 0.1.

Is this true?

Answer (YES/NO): NO